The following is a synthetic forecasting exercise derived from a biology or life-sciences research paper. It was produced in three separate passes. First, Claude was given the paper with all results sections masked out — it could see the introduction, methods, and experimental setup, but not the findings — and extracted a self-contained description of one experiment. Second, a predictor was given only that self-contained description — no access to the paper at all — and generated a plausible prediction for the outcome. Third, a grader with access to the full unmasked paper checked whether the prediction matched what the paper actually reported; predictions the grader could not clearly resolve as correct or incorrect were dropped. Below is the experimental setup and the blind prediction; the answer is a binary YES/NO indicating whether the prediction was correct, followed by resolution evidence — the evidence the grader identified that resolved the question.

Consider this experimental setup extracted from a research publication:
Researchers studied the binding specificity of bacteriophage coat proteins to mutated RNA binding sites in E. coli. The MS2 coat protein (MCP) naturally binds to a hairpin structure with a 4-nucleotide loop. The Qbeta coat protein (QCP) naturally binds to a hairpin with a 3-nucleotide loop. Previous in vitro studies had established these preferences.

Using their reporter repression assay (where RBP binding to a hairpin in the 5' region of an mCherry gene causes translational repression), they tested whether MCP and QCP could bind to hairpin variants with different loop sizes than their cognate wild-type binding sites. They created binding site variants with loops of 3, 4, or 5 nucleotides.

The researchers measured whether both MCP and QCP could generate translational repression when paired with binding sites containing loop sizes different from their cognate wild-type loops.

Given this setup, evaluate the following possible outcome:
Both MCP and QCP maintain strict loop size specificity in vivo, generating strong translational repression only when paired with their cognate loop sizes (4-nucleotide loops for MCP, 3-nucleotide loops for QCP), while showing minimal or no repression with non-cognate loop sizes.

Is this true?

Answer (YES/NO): NO